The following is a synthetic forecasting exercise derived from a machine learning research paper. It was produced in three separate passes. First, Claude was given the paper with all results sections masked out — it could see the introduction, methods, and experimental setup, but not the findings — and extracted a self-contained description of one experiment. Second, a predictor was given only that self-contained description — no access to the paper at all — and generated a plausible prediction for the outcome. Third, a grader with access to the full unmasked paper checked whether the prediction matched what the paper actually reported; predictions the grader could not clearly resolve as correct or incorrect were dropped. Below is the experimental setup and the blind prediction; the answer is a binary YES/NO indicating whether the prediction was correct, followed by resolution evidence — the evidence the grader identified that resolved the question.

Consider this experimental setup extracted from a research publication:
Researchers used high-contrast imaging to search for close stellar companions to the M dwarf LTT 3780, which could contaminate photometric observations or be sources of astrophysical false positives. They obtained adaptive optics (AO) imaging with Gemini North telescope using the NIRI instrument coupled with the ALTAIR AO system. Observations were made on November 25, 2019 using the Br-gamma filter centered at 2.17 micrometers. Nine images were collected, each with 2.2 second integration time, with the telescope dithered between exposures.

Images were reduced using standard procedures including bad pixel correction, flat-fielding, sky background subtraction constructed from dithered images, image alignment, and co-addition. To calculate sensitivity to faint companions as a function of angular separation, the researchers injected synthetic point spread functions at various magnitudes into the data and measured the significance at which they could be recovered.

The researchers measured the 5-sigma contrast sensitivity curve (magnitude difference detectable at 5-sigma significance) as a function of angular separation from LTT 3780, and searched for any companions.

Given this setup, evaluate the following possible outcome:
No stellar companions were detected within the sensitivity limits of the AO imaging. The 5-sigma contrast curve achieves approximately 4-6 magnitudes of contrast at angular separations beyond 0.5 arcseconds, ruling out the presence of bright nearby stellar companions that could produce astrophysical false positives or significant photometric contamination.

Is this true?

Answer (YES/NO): YES